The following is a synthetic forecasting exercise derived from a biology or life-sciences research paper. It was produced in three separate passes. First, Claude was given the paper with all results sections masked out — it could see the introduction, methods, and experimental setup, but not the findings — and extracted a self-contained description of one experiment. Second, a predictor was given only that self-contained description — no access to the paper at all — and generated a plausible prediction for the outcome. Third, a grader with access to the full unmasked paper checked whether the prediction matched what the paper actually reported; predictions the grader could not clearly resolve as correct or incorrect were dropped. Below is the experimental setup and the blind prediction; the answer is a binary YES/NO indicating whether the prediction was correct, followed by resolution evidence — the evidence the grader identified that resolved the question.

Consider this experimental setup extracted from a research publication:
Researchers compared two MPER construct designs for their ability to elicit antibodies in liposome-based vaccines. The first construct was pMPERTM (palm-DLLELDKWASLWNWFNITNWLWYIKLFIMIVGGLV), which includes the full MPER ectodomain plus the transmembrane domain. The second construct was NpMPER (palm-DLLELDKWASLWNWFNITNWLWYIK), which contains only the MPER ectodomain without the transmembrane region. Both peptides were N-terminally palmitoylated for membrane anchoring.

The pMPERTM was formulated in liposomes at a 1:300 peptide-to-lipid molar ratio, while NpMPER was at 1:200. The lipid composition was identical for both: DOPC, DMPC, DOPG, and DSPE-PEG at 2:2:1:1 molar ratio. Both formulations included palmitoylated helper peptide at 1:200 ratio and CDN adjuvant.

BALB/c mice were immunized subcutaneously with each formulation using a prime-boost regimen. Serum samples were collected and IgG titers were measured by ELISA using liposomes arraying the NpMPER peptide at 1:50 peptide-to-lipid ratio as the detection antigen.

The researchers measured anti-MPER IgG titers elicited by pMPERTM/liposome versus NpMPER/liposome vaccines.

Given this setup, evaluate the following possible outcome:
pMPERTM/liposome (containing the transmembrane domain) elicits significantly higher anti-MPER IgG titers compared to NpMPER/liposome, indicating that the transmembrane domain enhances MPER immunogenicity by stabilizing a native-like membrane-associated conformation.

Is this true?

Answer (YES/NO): NO